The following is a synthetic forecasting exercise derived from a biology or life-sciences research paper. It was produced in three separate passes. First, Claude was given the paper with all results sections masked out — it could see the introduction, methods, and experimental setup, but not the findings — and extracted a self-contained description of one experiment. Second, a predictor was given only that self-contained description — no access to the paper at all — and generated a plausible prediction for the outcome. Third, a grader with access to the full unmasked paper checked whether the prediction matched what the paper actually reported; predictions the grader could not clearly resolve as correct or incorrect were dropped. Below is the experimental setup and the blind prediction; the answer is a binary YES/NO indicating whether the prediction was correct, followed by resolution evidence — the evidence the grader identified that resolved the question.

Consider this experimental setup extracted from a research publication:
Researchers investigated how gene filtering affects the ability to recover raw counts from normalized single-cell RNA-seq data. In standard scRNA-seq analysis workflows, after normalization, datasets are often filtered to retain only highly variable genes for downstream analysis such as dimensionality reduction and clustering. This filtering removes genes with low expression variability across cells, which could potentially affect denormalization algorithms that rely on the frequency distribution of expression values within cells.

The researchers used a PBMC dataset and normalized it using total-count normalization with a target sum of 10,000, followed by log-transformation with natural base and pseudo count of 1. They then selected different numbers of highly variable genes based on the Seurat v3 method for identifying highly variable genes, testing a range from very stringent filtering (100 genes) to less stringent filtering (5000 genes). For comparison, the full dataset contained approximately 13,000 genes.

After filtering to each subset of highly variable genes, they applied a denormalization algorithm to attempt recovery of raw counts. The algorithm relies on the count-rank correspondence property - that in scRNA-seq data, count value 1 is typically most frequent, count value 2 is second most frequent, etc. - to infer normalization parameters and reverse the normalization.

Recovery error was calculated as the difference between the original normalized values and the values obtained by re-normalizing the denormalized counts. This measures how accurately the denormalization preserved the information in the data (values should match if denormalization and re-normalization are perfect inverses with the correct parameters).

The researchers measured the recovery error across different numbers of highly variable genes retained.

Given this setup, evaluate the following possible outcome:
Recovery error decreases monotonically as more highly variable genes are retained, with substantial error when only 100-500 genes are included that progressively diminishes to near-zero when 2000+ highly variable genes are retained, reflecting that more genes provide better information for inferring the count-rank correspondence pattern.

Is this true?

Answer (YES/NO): NO